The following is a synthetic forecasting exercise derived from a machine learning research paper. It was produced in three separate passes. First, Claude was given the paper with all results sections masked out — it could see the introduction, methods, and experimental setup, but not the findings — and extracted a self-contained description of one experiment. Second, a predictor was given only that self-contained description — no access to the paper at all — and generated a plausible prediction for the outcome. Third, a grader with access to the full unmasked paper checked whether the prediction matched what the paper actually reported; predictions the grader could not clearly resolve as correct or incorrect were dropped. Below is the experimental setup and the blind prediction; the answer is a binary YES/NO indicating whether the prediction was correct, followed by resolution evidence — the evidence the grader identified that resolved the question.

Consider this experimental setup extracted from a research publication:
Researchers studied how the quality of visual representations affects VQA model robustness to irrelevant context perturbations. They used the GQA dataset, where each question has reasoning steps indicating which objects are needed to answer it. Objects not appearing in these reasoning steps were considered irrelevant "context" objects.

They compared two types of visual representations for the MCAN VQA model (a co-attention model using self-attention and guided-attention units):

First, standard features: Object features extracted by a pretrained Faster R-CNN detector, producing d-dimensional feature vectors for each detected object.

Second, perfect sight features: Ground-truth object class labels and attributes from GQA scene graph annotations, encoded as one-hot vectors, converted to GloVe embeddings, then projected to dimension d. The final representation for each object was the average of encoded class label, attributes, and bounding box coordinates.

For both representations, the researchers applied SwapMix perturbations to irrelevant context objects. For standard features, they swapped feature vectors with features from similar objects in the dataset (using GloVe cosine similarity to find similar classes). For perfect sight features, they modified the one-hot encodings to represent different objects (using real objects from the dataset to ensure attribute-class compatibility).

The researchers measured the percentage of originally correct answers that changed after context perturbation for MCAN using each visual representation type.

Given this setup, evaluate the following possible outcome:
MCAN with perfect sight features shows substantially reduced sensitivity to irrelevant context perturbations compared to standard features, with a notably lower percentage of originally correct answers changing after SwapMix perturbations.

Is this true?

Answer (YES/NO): YES